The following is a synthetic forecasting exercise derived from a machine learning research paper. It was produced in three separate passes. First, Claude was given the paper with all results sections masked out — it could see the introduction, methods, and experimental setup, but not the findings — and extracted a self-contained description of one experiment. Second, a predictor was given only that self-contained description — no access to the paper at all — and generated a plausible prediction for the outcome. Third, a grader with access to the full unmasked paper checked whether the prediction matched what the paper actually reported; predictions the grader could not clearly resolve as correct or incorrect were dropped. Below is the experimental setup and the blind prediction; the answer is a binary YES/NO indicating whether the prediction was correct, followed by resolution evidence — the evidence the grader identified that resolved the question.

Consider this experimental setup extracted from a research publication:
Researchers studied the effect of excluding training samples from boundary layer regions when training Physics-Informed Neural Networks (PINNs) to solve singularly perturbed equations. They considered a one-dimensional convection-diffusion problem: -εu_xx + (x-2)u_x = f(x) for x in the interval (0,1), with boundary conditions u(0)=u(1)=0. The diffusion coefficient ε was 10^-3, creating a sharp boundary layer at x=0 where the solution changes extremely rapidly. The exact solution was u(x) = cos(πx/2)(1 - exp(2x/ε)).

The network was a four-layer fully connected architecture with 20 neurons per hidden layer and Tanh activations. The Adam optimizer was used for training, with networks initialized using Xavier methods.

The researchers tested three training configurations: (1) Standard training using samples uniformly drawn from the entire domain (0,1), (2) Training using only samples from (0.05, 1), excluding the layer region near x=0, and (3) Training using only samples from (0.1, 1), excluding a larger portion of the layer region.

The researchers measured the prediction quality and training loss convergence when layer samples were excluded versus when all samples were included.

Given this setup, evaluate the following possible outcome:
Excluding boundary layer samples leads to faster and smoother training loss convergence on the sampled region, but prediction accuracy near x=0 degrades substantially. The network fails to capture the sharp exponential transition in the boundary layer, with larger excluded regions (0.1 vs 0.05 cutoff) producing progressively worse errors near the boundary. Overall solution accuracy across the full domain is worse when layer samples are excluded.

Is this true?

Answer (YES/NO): NO